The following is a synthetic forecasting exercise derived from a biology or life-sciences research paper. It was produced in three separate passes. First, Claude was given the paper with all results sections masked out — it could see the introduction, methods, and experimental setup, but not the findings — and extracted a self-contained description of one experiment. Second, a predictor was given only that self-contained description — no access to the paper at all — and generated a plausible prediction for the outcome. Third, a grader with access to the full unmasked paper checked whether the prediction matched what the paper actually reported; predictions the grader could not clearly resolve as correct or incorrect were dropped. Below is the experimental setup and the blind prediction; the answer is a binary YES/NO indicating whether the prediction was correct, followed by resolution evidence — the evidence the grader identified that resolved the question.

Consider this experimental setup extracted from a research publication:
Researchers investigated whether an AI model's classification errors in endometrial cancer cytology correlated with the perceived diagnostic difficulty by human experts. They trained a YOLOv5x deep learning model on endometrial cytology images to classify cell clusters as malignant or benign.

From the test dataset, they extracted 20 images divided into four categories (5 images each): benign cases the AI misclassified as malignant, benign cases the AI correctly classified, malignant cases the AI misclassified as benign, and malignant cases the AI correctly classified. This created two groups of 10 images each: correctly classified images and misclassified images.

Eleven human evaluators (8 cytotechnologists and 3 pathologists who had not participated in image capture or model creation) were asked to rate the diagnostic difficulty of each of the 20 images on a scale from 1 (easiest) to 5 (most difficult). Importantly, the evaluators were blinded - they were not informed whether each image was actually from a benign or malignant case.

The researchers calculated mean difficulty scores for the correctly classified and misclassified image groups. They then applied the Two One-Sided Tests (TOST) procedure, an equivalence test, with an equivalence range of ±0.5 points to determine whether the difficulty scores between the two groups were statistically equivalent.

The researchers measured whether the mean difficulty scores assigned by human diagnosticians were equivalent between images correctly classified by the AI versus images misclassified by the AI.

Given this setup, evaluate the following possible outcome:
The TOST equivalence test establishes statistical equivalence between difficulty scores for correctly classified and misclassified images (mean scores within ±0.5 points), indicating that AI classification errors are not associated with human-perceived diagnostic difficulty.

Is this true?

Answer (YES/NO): YES